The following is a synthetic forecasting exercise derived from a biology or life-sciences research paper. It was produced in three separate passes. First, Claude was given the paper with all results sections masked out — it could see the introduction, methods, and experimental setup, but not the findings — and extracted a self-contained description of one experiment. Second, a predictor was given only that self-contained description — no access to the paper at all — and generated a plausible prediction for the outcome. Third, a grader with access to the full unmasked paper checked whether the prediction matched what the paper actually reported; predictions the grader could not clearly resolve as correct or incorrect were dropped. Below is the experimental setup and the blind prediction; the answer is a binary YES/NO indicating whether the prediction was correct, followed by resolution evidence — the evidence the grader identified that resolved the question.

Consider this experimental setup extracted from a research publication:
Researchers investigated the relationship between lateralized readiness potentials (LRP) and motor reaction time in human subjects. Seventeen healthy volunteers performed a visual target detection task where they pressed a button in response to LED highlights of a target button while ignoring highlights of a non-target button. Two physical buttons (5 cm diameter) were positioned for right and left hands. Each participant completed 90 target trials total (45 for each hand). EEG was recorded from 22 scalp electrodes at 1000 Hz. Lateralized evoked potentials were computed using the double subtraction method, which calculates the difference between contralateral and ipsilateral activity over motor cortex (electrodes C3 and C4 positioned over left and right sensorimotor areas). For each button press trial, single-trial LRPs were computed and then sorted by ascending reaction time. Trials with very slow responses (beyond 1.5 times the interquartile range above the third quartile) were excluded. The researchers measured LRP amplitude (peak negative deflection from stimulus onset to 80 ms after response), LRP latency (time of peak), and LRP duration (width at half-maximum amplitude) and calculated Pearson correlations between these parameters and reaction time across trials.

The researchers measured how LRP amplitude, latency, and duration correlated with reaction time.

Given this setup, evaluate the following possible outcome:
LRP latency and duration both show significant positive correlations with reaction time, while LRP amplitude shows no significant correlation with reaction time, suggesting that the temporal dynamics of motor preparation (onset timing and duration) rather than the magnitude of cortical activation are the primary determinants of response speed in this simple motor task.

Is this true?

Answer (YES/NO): YES